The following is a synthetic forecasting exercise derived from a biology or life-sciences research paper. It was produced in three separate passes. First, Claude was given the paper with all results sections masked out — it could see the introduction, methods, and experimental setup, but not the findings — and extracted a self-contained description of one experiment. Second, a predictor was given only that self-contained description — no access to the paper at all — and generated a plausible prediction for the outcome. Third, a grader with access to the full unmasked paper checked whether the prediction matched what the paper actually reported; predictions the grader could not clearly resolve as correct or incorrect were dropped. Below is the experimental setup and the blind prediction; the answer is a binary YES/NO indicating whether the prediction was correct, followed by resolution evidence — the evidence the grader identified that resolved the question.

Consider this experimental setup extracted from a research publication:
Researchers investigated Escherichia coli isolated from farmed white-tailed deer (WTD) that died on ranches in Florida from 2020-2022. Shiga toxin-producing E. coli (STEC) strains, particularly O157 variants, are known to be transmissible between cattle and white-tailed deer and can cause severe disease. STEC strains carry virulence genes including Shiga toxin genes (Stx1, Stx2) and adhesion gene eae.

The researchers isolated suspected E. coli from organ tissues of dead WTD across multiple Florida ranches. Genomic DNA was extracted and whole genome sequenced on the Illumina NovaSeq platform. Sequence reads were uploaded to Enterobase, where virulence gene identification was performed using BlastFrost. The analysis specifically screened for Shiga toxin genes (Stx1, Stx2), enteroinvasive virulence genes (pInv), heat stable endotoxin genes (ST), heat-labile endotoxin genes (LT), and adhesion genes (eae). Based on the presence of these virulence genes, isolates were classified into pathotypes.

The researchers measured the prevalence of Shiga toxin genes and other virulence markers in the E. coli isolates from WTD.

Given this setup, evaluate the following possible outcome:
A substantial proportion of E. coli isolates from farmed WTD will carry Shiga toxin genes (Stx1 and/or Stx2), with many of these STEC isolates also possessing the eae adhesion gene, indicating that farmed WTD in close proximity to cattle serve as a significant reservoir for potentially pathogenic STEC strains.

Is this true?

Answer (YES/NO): NO